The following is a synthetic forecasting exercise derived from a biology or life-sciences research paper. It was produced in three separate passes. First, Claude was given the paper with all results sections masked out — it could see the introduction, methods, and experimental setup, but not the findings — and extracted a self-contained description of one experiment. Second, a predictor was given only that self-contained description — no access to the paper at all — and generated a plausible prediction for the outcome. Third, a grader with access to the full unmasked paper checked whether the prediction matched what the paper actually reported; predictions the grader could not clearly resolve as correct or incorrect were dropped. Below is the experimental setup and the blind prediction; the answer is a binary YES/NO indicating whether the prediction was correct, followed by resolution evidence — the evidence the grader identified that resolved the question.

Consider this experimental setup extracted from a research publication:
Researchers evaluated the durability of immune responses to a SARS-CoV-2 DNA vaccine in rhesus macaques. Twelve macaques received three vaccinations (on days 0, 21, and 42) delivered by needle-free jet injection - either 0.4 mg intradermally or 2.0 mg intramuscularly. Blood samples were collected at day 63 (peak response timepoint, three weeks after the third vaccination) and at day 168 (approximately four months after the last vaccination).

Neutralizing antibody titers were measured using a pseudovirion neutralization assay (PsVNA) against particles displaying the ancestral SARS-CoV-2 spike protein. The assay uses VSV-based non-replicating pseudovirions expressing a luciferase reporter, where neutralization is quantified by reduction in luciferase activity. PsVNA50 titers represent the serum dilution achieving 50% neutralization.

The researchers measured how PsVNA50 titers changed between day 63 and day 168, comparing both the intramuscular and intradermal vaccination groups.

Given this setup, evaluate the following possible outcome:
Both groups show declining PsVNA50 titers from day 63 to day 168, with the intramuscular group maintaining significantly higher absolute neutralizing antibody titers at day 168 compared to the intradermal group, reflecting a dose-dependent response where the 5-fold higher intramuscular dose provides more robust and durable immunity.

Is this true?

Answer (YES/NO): NO